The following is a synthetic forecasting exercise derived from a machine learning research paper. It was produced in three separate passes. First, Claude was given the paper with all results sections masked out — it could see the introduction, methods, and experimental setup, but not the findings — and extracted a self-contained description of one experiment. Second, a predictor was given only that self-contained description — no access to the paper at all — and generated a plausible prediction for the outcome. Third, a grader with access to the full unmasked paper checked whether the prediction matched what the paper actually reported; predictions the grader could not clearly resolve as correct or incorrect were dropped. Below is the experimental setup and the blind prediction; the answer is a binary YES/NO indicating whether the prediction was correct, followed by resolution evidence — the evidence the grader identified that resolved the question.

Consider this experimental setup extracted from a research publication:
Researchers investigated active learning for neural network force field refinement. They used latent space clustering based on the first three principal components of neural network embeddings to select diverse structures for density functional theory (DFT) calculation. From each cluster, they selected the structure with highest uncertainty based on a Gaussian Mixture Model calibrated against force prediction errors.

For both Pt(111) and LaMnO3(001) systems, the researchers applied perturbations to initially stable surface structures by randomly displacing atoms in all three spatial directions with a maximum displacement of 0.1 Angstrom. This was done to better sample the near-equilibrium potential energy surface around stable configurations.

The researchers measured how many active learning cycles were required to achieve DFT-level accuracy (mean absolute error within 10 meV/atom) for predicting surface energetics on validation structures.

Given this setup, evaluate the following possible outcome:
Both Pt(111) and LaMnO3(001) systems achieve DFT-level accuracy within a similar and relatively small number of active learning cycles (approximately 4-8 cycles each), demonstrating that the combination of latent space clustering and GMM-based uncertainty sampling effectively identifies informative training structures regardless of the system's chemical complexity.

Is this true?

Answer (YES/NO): NO